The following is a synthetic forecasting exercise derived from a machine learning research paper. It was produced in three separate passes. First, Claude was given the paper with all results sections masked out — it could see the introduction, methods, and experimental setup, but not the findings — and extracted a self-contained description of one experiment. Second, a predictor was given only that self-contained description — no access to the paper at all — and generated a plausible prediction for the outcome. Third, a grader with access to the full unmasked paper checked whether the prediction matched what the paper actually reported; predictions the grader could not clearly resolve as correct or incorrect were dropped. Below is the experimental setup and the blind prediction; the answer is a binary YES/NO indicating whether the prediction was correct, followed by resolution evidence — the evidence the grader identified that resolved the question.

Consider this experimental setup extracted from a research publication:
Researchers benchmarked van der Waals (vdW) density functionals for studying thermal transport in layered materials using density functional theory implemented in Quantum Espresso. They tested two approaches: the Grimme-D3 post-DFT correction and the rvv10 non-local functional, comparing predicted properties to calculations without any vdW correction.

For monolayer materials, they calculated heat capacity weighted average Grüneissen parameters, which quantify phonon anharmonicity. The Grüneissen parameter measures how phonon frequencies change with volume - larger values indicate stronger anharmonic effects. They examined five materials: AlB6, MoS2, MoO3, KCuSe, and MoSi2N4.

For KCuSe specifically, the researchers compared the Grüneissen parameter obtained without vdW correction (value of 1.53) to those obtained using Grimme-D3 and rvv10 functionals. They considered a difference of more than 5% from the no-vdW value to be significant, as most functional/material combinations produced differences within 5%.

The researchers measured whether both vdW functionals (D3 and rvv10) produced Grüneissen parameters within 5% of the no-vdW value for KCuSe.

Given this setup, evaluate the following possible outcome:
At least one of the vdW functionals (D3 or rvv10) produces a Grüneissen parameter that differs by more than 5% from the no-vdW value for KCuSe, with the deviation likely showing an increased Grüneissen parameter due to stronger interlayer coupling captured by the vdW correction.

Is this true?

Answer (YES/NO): YES